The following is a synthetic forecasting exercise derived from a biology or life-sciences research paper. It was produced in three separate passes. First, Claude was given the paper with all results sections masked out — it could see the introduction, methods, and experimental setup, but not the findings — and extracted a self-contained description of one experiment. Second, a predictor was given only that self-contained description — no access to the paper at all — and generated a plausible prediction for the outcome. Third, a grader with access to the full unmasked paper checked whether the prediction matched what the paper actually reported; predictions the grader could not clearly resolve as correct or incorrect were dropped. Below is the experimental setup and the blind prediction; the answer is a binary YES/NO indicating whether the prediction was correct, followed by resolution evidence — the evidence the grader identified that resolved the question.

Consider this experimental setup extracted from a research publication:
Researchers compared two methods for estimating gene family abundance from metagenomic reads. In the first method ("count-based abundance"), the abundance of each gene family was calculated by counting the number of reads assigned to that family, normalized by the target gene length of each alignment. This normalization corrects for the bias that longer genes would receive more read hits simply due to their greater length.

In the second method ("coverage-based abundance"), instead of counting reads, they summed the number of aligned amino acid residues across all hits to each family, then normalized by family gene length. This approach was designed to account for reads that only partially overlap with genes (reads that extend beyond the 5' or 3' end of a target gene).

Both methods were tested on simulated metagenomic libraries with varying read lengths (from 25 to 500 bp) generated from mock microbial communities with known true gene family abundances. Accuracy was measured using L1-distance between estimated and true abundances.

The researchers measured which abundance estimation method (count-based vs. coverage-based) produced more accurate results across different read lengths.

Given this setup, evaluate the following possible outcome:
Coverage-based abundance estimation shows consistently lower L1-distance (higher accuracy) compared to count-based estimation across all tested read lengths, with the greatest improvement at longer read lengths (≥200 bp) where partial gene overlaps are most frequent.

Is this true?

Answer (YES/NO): NO